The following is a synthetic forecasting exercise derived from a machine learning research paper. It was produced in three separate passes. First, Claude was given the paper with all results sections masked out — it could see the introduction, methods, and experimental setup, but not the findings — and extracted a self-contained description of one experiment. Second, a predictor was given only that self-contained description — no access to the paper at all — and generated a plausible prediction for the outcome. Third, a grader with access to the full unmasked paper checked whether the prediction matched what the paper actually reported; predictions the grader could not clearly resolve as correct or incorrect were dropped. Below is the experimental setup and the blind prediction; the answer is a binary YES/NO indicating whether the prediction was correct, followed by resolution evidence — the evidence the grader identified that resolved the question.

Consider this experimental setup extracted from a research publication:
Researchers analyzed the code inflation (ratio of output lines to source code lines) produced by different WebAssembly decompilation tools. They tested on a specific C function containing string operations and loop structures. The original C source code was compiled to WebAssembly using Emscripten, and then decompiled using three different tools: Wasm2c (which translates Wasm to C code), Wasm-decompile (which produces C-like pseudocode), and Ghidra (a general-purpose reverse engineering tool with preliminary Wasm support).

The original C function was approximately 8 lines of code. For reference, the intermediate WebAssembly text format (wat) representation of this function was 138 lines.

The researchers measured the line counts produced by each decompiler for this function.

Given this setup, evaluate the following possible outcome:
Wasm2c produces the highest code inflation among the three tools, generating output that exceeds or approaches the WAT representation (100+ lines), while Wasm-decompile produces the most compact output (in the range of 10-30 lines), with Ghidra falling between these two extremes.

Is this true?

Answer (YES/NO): NO